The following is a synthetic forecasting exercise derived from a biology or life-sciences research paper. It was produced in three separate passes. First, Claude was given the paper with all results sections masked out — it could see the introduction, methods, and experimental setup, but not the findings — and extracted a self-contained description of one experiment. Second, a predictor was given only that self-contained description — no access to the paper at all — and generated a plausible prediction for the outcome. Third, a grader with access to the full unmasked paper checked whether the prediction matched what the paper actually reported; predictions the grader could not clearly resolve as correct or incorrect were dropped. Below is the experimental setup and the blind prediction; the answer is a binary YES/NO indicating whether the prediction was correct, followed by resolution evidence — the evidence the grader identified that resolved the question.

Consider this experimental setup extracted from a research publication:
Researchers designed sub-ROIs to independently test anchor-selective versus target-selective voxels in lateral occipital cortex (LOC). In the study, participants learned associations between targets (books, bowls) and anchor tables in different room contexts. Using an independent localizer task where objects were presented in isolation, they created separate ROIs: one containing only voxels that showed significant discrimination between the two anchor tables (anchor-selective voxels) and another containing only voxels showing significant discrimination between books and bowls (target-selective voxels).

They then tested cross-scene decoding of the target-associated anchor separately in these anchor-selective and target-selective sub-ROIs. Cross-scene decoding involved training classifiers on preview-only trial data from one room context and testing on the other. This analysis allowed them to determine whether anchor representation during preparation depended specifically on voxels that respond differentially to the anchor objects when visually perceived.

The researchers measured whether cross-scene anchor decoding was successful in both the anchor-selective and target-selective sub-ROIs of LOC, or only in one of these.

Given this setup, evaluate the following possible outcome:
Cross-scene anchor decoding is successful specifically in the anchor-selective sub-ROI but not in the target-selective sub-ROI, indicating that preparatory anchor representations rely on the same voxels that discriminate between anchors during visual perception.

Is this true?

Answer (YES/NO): NO